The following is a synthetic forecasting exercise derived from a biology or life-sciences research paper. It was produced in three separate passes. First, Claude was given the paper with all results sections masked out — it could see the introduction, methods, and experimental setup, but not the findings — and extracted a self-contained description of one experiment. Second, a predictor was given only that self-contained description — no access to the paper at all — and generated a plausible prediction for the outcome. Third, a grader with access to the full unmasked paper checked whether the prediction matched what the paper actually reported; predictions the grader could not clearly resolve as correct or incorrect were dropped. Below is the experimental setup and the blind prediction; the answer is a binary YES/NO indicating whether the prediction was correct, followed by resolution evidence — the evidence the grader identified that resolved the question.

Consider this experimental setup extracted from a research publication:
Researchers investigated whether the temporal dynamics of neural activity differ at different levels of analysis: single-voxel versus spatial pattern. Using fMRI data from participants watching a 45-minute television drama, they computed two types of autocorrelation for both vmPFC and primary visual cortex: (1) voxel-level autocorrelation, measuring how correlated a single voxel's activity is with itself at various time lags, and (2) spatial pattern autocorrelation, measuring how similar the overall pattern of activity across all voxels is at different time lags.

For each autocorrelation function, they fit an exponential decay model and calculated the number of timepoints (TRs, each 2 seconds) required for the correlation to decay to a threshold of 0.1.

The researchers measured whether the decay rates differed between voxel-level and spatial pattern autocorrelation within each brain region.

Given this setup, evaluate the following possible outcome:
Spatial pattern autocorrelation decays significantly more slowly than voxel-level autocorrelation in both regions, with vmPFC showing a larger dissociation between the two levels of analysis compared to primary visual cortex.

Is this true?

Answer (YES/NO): NO